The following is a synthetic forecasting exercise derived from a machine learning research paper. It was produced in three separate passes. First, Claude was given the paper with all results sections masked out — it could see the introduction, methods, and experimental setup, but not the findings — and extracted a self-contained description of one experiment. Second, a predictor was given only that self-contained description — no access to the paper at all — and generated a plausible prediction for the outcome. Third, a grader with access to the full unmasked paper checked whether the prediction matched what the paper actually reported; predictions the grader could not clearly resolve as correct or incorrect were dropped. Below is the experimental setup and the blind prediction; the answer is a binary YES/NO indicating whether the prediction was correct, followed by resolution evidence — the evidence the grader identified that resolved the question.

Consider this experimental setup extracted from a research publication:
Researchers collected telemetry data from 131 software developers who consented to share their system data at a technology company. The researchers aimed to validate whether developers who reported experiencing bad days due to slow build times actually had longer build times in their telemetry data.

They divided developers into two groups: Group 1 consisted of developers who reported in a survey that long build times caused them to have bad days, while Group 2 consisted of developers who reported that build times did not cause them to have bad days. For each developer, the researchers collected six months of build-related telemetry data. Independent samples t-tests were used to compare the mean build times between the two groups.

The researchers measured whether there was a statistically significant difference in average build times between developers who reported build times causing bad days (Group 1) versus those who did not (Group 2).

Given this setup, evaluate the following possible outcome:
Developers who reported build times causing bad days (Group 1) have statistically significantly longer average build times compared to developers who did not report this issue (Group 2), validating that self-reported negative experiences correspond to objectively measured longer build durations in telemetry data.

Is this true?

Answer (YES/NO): YES